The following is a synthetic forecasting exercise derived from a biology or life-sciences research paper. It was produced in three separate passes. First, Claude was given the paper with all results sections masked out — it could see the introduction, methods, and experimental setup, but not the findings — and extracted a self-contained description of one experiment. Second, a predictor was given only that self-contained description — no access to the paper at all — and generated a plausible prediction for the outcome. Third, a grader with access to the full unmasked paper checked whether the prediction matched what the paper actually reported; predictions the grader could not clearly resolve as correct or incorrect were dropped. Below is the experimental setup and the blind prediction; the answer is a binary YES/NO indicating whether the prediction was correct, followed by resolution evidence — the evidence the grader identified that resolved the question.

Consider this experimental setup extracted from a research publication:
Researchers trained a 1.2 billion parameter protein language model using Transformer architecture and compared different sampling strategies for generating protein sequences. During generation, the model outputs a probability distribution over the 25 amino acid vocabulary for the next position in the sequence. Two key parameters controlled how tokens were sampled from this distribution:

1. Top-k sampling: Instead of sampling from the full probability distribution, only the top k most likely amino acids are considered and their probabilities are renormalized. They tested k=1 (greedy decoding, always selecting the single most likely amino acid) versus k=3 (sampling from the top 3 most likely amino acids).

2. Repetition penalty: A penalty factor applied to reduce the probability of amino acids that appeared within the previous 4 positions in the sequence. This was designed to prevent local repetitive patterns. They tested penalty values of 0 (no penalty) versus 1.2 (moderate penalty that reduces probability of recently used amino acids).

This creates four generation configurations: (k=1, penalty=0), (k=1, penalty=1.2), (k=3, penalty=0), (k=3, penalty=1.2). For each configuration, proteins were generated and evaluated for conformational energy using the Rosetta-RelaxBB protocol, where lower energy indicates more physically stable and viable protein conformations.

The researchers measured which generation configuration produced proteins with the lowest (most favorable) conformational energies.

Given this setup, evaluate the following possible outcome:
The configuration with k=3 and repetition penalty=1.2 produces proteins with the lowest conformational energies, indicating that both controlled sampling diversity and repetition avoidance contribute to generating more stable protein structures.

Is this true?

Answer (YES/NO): NO